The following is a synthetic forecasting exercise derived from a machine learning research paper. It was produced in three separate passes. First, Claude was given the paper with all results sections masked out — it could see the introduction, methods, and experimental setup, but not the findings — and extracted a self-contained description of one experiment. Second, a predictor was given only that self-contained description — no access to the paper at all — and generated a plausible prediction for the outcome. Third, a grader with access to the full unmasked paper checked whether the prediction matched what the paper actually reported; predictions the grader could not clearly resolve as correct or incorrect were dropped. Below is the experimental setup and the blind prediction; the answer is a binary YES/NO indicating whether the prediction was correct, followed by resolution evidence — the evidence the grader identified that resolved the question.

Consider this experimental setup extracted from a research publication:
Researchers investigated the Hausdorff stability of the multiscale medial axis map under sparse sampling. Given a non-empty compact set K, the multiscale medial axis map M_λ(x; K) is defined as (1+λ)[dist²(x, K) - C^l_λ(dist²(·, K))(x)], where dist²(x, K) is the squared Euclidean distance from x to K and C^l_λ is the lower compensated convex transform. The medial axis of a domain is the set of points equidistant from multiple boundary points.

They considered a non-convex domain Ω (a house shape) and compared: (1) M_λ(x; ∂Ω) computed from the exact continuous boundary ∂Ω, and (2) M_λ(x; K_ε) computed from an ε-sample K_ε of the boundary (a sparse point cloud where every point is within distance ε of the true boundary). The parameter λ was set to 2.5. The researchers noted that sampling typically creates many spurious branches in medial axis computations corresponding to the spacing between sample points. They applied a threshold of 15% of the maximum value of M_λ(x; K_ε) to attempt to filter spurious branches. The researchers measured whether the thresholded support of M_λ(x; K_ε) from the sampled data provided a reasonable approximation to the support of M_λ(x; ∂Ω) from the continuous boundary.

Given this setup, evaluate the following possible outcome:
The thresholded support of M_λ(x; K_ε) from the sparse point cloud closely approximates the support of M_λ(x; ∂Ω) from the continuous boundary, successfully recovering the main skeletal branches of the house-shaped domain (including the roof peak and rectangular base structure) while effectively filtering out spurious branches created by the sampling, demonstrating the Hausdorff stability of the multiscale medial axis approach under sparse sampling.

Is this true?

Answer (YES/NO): YES